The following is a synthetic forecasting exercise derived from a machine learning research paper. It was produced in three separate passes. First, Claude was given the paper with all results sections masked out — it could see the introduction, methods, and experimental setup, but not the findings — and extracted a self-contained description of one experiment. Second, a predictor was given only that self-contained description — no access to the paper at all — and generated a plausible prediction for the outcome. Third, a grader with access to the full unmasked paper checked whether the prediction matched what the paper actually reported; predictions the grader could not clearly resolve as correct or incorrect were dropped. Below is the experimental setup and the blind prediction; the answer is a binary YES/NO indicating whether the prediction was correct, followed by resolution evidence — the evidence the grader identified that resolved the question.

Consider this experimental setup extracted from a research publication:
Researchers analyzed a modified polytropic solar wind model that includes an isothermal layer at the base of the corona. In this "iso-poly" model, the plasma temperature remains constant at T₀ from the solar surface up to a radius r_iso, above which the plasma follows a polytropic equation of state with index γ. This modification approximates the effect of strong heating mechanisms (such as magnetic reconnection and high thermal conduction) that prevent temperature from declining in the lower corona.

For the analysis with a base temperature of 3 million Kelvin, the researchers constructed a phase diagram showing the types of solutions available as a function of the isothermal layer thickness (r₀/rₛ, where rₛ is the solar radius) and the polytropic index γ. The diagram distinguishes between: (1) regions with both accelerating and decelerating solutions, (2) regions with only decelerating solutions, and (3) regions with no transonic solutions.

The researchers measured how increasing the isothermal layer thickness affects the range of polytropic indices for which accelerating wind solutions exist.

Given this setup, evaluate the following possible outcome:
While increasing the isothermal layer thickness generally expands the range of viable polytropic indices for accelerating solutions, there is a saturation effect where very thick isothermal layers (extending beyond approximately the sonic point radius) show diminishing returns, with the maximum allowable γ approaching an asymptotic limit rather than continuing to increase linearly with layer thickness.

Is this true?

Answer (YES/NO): NO